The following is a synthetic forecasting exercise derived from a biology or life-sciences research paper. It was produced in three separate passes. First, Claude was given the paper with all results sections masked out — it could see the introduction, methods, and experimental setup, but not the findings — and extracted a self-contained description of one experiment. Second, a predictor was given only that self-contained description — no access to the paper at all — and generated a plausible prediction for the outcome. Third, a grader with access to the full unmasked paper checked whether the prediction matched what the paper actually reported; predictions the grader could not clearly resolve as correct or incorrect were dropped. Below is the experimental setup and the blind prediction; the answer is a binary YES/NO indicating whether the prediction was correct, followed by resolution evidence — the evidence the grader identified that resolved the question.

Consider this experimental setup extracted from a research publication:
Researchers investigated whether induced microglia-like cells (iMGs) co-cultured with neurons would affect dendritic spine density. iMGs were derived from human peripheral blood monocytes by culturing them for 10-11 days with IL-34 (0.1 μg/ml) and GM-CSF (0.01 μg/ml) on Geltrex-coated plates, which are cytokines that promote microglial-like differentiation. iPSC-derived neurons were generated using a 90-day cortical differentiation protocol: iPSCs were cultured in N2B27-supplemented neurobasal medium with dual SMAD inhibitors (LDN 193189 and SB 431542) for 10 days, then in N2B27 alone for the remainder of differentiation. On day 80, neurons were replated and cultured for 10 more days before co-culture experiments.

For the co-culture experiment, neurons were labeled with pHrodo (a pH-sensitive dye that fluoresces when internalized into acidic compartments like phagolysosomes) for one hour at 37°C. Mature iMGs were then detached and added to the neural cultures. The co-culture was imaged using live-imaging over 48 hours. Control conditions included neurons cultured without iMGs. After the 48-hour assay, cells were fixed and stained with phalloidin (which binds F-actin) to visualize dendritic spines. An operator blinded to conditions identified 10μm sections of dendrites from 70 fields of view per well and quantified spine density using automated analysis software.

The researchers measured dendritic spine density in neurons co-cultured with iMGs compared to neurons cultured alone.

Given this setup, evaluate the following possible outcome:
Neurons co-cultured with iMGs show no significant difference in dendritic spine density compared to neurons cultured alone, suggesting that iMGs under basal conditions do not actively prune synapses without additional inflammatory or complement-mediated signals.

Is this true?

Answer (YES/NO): NO